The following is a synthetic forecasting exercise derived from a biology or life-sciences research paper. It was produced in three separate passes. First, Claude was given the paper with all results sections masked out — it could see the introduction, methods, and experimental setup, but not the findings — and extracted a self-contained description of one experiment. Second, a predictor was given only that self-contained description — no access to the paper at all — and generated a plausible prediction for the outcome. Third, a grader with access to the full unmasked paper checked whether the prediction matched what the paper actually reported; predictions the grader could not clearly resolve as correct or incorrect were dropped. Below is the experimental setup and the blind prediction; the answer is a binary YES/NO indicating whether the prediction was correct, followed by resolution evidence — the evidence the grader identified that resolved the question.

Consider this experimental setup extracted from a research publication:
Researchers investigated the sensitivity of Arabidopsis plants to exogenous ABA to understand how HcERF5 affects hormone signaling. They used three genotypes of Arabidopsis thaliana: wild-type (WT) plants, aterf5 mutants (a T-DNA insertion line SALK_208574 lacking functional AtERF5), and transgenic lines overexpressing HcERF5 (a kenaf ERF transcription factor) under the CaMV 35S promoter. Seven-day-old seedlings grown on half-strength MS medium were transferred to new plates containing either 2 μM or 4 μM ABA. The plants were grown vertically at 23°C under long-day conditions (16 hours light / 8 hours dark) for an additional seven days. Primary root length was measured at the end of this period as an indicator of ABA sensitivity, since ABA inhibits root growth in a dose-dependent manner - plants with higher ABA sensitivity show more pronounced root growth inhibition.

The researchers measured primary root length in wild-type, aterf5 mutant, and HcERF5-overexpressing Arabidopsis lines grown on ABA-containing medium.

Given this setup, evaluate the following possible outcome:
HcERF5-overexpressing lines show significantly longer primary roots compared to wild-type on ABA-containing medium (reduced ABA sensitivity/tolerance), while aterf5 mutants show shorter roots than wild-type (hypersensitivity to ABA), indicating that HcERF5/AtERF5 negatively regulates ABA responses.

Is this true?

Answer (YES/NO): YES